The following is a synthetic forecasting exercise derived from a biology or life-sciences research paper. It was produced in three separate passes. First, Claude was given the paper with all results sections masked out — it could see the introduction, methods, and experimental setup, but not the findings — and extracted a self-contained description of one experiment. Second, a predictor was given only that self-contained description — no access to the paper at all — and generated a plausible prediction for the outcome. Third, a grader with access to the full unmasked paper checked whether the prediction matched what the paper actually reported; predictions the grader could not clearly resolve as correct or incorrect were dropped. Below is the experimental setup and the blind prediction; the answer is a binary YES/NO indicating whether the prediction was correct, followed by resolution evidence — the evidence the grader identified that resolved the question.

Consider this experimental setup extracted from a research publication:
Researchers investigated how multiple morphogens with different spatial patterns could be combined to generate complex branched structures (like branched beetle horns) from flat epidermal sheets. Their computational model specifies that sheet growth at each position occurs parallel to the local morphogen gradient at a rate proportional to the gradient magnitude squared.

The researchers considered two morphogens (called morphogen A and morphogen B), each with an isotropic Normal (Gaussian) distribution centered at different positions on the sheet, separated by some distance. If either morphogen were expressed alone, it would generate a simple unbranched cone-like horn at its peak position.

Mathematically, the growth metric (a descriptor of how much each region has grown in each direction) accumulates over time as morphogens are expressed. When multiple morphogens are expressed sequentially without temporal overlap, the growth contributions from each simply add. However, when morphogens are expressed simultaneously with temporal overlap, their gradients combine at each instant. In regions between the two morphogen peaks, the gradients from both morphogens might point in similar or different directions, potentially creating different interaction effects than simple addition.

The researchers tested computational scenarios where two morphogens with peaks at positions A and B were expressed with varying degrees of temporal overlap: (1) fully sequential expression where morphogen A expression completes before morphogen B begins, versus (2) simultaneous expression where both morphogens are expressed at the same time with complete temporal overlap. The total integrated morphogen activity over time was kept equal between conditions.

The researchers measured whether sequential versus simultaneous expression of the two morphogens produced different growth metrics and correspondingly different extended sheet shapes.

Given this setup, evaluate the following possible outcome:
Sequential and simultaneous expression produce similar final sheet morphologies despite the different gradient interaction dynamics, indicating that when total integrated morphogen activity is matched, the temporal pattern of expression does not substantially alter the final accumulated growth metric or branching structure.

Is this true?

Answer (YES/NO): NO